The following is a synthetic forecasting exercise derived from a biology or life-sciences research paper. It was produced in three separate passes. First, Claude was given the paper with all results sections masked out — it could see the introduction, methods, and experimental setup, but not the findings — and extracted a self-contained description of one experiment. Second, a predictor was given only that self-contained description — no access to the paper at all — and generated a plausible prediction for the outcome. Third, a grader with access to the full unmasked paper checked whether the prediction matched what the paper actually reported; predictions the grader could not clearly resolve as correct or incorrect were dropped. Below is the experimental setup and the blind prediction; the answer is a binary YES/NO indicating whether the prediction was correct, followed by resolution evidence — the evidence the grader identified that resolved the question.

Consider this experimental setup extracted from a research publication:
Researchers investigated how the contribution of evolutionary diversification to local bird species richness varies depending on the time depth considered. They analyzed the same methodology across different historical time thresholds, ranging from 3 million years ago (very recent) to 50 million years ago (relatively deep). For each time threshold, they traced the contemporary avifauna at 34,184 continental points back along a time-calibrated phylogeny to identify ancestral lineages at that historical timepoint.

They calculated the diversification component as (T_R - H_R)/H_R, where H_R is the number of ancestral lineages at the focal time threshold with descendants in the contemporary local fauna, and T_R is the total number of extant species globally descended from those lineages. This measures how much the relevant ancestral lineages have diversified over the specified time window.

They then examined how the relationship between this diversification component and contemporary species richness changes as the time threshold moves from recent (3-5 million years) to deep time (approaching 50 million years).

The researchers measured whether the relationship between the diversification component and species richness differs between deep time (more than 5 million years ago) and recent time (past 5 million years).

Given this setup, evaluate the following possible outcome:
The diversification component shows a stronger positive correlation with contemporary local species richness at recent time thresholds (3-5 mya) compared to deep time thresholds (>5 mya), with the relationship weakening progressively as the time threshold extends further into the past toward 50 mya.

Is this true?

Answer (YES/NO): NO